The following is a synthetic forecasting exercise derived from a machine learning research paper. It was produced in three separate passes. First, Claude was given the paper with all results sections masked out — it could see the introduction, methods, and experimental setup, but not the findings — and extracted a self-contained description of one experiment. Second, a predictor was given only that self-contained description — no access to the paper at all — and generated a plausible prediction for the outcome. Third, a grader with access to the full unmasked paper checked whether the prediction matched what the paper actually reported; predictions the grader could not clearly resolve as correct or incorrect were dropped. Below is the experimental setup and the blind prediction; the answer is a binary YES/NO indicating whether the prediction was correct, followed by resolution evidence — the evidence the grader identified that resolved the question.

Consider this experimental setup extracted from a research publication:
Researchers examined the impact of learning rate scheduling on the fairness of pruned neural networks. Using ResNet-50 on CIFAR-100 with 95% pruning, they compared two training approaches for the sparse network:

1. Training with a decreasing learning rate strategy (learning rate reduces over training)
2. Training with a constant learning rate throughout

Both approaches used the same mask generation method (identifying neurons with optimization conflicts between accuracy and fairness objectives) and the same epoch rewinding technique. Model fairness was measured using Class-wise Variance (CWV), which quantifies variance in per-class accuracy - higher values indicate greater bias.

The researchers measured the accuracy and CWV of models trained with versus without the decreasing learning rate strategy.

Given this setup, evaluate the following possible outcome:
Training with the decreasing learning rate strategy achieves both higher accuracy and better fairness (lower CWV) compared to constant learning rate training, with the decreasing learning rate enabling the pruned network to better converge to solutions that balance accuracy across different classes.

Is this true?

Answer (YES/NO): YES